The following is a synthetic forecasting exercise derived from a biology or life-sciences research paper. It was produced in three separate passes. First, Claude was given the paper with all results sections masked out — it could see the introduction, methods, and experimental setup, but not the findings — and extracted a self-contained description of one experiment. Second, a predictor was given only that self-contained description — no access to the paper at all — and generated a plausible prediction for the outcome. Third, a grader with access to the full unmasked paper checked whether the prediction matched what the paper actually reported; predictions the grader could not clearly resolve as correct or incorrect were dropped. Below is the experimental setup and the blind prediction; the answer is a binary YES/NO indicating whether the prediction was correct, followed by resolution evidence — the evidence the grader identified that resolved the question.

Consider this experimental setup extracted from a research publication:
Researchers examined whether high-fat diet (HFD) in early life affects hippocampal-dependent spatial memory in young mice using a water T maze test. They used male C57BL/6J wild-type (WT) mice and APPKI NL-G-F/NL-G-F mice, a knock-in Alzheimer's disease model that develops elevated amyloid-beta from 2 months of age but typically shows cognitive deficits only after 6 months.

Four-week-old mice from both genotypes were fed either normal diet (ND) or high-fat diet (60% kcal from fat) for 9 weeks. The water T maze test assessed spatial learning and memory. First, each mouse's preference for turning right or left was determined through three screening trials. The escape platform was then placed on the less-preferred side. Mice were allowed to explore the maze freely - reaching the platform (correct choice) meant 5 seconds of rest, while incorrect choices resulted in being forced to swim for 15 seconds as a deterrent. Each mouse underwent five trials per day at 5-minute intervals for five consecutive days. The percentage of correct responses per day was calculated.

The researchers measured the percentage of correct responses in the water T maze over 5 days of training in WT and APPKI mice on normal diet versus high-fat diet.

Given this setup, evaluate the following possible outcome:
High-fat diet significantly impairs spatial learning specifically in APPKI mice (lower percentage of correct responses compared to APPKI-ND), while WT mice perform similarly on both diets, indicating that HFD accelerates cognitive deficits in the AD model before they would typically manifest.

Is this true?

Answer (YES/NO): NO